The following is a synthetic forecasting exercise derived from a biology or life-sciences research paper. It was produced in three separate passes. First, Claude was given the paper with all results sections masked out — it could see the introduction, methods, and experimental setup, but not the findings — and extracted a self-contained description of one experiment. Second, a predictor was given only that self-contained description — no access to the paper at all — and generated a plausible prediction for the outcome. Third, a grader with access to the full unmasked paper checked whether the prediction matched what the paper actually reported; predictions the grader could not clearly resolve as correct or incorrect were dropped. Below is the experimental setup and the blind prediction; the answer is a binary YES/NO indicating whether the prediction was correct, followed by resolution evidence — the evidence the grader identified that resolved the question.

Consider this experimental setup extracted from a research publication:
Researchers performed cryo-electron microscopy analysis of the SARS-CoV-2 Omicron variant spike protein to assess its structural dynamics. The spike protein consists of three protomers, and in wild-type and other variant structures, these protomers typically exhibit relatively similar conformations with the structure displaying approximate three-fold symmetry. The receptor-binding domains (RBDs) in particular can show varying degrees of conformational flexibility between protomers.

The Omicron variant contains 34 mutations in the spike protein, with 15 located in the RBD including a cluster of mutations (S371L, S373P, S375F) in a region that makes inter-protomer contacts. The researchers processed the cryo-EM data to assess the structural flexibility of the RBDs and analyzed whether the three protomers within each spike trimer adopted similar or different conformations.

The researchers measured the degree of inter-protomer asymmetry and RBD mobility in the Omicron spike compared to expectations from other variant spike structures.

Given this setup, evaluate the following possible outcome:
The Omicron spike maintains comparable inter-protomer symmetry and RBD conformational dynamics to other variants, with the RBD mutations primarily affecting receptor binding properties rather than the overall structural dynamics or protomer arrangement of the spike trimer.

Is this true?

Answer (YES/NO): NO